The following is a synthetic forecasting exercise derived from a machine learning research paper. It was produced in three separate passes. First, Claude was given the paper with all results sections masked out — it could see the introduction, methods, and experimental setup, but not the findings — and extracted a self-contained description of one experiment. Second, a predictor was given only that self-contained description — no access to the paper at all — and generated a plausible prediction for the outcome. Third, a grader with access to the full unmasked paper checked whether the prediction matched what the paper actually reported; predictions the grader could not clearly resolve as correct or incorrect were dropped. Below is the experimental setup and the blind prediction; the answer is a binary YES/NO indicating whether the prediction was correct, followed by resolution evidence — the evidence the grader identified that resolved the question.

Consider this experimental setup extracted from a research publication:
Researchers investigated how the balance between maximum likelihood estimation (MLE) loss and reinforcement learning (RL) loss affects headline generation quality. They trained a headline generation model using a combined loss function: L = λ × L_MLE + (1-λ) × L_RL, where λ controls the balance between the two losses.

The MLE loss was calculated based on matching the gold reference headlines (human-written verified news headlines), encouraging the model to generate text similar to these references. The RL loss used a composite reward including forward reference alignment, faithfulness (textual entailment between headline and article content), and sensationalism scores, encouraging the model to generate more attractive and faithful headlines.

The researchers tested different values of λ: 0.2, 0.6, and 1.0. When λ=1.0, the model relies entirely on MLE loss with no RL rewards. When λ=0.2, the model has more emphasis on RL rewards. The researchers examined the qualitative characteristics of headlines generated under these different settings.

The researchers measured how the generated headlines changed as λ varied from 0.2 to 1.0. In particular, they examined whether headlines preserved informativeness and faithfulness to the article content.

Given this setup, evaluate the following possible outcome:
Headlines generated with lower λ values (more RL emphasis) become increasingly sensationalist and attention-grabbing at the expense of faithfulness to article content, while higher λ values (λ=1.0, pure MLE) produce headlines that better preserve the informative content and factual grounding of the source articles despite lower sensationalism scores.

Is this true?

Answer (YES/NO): NO